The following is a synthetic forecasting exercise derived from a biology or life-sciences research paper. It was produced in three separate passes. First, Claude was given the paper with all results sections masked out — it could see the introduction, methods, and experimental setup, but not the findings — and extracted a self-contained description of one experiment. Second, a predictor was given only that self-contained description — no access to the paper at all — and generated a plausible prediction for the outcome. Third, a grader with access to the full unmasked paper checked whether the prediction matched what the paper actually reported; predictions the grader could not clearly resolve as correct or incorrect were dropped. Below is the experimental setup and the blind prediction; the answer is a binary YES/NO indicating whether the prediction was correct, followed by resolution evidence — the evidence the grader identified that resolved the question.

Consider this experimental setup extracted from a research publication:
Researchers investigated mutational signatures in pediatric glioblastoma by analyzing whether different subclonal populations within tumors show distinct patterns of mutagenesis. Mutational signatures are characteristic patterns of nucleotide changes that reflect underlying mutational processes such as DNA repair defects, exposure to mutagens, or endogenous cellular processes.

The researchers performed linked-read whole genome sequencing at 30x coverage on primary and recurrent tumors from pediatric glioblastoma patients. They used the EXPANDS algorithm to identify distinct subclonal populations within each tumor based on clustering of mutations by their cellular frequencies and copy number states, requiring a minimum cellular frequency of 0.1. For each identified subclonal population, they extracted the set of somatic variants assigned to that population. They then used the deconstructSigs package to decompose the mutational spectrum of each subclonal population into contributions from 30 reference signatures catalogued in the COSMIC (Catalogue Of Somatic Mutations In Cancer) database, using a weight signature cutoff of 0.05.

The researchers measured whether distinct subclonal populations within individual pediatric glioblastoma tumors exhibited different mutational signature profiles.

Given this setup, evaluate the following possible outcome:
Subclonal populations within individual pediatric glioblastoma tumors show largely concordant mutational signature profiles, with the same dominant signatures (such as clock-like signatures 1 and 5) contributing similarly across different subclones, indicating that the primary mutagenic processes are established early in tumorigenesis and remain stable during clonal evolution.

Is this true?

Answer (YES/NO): NO